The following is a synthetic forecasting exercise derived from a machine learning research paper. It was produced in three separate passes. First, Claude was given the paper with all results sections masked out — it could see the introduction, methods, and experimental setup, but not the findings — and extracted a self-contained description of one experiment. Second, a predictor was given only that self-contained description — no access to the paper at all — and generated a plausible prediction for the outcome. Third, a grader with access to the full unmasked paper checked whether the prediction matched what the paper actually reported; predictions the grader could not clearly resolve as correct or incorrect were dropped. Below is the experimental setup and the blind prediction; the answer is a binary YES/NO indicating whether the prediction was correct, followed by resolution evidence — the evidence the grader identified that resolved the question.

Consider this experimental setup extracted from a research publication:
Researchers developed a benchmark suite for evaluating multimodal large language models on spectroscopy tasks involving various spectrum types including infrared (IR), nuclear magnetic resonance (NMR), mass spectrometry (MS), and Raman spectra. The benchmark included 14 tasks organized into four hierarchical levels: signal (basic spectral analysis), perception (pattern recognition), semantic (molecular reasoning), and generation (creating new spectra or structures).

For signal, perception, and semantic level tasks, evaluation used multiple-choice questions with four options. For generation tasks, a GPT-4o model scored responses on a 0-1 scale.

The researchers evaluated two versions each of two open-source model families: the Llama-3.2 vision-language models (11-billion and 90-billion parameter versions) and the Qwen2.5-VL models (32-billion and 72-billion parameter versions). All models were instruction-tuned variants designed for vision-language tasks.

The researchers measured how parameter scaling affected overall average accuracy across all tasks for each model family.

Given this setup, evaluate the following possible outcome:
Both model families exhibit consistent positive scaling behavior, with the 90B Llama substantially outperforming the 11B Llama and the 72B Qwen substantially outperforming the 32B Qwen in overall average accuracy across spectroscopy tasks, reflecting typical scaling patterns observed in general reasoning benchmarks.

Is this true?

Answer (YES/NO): NO